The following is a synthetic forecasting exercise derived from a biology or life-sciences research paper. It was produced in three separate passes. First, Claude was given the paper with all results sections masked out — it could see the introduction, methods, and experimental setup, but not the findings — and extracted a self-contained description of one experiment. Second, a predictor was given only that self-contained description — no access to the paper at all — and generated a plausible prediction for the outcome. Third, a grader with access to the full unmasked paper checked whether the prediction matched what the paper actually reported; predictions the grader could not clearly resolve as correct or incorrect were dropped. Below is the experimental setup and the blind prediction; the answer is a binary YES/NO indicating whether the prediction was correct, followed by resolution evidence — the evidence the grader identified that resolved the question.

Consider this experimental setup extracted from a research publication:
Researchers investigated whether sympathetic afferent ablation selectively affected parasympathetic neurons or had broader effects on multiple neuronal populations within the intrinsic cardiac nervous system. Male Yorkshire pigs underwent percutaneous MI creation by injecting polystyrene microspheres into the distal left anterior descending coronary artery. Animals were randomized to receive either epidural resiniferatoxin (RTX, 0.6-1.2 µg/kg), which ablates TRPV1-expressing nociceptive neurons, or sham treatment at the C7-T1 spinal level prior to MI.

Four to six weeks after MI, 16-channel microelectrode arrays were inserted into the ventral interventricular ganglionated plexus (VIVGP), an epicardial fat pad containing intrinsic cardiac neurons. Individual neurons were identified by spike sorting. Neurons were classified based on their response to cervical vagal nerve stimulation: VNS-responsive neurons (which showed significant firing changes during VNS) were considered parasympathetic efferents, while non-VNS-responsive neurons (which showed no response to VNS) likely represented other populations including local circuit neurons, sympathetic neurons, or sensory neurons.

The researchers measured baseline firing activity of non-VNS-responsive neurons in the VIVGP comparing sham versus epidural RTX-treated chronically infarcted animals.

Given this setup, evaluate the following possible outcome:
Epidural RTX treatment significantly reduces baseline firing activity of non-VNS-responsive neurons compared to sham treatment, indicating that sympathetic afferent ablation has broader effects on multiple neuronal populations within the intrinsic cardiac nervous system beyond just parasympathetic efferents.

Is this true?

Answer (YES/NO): NO